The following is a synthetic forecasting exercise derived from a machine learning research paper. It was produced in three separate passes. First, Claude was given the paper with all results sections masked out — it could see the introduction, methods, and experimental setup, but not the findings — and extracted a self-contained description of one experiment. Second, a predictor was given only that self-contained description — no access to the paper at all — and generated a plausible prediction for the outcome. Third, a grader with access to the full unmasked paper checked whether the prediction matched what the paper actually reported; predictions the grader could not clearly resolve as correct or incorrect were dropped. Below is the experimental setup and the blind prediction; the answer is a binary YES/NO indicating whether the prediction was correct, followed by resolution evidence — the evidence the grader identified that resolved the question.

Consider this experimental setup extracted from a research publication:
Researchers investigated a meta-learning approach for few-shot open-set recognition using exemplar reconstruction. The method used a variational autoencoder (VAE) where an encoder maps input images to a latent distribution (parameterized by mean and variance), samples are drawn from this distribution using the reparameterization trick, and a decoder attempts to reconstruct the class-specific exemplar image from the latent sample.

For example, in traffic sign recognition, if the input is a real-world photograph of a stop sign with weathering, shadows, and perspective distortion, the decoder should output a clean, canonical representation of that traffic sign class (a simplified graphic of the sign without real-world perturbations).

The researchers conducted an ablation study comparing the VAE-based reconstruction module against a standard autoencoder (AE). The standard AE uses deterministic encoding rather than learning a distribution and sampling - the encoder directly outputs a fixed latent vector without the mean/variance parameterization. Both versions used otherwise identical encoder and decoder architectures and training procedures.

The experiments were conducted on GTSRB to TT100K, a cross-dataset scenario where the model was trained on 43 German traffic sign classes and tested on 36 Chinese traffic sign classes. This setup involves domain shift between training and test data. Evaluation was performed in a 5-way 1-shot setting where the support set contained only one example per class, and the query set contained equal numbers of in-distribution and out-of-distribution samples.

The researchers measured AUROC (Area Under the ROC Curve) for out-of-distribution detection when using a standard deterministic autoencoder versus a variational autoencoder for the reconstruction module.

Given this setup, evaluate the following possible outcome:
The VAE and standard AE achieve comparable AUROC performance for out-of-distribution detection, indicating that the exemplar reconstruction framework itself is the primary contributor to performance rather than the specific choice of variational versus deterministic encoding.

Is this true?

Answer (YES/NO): NO